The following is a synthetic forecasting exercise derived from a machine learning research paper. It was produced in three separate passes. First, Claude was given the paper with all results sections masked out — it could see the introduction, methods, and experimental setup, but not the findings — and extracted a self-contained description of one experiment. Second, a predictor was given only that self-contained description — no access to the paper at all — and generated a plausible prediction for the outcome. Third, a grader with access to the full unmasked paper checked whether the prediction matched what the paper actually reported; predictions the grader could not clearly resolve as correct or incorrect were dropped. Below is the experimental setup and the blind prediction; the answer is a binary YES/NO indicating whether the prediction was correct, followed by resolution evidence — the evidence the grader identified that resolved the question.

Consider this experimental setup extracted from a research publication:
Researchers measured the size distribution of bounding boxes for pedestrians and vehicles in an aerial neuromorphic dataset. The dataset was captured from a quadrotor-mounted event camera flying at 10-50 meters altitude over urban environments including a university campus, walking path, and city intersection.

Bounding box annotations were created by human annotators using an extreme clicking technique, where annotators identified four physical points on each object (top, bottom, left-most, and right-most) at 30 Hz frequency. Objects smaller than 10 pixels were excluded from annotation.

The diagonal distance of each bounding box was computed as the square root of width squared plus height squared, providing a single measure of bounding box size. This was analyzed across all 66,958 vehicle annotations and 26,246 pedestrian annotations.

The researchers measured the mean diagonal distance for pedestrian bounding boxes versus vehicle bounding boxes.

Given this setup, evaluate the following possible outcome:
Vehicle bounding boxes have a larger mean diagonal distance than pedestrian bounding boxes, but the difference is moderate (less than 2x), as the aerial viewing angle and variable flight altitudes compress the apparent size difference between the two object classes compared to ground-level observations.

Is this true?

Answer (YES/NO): YES